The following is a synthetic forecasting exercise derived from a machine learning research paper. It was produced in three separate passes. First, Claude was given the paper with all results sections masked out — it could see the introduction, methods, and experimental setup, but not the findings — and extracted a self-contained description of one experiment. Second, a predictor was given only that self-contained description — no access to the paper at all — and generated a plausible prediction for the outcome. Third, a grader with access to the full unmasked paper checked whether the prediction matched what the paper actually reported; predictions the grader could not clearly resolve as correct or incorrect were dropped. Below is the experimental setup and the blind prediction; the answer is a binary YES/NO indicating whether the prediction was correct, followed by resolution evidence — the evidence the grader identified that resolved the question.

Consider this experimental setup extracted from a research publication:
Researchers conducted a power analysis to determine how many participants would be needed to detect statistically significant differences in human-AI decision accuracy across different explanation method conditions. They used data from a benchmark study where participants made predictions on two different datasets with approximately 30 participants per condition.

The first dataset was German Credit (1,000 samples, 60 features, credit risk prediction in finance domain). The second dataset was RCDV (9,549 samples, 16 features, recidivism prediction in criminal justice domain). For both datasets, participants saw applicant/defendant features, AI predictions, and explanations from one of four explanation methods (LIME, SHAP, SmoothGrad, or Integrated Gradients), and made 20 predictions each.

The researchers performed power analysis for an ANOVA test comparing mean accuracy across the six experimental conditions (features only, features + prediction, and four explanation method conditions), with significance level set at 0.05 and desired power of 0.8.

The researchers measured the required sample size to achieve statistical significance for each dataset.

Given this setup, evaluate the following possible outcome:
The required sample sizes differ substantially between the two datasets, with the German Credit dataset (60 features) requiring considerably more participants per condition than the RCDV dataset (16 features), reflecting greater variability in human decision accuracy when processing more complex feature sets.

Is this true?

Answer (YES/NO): NO